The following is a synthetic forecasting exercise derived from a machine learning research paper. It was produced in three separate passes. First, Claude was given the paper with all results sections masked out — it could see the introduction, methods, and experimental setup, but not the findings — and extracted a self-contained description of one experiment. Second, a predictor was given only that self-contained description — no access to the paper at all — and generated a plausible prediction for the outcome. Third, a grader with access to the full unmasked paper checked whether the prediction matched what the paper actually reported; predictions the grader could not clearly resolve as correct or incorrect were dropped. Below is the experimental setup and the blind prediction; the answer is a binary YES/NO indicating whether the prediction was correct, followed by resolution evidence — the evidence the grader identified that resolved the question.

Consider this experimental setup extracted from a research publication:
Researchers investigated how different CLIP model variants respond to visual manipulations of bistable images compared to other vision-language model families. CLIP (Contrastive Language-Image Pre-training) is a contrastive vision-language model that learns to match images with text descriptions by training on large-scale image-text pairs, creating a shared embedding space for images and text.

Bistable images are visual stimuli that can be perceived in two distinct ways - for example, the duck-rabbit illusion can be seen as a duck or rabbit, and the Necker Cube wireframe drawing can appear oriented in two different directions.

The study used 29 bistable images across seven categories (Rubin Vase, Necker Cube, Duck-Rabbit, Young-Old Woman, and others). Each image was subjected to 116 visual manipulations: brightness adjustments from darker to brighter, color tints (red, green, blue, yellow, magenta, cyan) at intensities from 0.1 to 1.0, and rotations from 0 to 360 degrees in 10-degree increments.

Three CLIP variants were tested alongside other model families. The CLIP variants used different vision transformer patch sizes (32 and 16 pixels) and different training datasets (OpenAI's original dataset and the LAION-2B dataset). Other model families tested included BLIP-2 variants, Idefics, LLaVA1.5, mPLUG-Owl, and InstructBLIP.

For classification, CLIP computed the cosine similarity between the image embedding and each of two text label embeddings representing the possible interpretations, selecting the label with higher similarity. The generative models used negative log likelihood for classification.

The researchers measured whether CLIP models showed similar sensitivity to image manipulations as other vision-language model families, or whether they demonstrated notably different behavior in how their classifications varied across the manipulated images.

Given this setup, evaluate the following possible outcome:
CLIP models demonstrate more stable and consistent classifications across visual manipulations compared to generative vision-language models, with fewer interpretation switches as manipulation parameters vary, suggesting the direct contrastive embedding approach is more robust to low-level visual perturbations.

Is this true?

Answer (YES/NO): NO